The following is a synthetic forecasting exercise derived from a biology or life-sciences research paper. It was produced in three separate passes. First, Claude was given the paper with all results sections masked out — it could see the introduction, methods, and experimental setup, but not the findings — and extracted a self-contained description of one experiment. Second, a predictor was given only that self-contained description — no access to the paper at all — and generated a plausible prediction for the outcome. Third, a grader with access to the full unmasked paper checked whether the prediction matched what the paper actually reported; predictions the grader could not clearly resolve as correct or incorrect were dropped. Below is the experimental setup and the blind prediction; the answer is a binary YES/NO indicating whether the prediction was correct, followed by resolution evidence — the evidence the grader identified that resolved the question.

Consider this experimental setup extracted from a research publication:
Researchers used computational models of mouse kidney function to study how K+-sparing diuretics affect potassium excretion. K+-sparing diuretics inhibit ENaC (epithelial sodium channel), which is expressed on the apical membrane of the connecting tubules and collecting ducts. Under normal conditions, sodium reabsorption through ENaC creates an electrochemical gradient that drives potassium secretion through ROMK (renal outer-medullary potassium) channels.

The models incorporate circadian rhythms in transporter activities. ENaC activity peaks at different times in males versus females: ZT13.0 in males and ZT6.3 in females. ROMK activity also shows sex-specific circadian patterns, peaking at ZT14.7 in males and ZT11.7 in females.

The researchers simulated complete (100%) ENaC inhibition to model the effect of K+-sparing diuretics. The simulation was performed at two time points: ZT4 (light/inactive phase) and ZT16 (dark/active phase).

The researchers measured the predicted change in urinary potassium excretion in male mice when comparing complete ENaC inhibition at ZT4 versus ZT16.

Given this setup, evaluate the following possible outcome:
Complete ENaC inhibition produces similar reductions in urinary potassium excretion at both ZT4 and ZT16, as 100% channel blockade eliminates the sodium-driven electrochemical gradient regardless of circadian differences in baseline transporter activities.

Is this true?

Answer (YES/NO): YES